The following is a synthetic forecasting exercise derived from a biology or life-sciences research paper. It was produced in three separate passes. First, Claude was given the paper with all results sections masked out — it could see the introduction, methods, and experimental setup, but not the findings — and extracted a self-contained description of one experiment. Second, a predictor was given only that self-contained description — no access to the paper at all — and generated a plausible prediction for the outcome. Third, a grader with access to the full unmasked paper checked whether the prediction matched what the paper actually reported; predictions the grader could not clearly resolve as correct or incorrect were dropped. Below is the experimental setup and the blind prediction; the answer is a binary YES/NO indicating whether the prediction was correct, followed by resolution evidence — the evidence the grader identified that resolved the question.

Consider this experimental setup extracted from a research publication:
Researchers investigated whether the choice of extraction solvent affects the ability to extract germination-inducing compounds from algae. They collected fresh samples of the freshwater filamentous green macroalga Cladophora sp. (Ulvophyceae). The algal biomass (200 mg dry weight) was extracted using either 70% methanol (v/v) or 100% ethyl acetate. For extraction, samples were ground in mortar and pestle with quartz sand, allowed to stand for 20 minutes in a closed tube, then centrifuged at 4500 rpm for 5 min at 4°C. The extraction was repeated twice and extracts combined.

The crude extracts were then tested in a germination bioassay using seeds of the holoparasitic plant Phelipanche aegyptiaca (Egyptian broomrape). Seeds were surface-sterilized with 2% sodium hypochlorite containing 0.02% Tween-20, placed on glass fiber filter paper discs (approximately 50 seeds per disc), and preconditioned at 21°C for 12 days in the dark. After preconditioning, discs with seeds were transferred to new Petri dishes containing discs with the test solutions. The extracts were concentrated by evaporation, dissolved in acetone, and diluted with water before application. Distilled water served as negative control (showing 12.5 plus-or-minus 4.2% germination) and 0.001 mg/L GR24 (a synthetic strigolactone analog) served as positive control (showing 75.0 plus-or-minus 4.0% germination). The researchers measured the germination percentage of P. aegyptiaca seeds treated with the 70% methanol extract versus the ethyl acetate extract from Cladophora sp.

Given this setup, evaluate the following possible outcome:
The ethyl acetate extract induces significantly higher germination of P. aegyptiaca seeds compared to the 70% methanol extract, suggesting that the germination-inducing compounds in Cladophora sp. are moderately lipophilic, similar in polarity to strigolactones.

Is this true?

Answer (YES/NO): YES